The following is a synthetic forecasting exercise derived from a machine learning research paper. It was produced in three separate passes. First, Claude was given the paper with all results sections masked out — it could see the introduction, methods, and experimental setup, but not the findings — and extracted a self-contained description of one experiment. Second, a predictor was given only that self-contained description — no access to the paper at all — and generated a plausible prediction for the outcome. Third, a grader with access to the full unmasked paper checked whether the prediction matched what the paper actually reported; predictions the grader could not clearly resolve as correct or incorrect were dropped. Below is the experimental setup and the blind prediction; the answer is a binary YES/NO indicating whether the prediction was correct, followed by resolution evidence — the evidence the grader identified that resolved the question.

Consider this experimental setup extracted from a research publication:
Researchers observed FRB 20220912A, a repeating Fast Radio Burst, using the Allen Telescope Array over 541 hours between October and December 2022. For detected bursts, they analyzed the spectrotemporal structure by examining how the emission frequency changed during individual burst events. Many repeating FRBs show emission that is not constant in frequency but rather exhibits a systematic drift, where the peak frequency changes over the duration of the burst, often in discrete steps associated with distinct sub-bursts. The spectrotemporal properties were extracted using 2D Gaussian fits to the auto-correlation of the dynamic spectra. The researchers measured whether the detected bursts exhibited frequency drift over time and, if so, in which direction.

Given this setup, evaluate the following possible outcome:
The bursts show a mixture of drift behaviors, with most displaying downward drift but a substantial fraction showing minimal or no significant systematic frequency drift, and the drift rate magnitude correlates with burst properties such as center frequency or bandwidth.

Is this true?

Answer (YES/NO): NO